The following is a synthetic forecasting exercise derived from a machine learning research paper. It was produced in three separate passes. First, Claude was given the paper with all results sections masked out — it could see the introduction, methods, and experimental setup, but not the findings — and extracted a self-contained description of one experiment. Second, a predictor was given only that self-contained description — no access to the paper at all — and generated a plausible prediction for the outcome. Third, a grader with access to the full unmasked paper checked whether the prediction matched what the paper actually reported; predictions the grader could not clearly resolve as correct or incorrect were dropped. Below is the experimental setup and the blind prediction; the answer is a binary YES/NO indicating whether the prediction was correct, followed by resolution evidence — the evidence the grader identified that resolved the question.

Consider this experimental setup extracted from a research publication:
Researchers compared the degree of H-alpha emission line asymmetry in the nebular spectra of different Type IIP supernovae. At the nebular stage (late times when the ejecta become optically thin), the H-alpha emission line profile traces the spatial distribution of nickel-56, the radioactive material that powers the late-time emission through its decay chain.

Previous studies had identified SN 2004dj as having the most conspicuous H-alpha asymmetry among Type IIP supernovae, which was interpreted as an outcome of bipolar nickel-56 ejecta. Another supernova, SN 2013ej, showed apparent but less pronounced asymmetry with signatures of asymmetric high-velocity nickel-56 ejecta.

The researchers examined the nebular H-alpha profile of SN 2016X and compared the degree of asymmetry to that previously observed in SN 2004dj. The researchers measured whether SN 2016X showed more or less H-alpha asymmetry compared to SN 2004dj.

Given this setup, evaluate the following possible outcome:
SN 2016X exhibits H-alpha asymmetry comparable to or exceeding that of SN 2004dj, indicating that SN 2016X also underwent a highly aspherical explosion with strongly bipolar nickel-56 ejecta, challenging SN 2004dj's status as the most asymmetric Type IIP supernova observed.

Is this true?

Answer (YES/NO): YES